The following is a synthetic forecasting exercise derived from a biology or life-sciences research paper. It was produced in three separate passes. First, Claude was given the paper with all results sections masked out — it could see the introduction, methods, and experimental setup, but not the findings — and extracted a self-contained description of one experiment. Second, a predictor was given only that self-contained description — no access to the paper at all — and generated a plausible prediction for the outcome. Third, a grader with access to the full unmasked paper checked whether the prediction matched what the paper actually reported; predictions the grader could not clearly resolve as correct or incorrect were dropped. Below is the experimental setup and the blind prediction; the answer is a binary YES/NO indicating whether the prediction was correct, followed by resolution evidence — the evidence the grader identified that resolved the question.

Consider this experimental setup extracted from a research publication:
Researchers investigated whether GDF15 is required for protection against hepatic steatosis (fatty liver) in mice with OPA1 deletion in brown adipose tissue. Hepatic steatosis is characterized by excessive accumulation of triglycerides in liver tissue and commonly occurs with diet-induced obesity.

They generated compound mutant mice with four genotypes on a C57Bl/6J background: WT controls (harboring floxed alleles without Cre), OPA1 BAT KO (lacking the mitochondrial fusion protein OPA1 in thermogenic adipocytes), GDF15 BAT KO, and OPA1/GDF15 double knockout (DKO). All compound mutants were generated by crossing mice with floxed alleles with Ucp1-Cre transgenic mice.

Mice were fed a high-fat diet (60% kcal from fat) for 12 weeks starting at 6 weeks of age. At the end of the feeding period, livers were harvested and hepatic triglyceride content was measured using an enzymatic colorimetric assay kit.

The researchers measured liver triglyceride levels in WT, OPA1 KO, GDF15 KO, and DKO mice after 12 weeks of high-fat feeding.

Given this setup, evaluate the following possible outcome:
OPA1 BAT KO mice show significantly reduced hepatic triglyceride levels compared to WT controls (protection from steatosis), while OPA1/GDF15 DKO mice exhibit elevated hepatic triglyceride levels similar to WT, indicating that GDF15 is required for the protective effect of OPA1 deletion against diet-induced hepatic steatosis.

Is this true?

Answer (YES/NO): YES